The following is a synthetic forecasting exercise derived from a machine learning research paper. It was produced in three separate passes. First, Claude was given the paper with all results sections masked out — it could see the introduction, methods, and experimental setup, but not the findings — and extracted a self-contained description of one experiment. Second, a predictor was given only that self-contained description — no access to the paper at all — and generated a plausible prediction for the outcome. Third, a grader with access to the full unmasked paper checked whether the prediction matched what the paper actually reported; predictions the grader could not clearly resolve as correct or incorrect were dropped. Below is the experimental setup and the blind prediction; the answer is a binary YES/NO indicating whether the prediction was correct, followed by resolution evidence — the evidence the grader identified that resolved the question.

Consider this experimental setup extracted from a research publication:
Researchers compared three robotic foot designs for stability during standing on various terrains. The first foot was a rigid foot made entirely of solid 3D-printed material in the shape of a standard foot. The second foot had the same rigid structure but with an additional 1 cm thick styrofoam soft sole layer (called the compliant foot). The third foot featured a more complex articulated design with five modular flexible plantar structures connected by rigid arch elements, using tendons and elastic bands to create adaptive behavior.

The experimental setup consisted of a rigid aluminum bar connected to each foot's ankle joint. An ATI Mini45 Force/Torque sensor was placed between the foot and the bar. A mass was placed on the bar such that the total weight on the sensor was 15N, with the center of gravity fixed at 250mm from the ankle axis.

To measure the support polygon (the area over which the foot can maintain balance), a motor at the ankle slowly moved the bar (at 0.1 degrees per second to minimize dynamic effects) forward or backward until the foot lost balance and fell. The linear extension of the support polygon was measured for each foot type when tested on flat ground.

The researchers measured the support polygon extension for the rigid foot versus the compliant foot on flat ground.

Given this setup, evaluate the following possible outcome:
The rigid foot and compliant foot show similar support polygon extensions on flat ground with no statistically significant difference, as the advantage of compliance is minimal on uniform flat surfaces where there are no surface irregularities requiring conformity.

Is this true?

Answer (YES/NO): NO